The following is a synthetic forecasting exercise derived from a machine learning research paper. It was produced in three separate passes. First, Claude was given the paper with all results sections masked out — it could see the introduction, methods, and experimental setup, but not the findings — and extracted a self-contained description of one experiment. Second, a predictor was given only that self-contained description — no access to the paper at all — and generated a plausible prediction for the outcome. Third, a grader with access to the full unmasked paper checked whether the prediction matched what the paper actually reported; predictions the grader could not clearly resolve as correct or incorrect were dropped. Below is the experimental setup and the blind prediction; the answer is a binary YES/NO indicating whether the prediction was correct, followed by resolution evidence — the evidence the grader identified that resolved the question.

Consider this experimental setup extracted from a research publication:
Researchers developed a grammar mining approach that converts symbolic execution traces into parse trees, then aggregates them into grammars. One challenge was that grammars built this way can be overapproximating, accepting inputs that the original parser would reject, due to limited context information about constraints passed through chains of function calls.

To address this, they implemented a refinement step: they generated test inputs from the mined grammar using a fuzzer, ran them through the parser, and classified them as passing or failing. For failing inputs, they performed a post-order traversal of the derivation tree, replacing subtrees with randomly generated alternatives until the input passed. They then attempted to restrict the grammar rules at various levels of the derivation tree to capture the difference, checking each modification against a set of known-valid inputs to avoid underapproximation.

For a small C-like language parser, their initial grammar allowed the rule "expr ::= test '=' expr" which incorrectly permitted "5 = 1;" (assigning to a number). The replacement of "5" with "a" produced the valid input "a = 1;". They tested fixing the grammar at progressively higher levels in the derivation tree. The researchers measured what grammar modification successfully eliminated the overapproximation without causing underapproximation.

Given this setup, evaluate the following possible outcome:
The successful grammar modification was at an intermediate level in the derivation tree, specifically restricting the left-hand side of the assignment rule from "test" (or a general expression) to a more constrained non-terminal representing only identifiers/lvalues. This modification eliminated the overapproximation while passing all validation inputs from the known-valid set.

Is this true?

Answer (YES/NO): NO